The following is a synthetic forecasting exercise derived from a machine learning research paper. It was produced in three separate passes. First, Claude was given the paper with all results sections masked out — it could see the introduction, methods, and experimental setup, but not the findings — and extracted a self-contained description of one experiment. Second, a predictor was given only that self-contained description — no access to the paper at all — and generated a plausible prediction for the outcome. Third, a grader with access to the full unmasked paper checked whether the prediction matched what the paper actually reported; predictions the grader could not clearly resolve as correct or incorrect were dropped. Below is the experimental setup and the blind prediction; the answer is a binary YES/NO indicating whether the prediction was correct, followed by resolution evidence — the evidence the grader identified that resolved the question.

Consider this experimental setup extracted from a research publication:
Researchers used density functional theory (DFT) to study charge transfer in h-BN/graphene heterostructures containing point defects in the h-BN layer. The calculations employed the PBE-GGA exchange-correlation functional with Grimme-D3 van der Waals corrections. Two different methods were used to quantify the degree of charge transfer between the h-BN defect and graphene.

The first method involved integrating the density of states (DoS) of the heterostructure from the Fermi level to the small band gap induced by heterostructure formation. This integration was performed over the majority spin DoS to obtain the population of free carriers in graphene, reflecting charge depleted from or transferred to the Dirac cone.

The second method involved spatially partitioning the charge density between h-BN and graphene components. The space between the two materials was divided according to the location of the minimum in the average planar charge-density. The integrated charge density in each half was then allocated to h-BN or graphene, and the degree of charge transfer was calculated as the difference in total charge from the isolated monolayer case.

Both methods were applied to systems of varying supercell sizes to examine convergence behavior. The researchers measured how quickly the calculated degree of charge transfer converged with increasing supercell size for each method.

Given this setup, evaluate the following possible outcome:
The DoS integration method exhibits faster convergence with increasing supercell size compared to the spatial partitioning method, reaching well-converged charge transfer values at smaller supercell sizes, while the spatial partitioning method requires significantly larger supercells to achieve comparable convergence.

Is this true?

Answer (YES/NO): YES